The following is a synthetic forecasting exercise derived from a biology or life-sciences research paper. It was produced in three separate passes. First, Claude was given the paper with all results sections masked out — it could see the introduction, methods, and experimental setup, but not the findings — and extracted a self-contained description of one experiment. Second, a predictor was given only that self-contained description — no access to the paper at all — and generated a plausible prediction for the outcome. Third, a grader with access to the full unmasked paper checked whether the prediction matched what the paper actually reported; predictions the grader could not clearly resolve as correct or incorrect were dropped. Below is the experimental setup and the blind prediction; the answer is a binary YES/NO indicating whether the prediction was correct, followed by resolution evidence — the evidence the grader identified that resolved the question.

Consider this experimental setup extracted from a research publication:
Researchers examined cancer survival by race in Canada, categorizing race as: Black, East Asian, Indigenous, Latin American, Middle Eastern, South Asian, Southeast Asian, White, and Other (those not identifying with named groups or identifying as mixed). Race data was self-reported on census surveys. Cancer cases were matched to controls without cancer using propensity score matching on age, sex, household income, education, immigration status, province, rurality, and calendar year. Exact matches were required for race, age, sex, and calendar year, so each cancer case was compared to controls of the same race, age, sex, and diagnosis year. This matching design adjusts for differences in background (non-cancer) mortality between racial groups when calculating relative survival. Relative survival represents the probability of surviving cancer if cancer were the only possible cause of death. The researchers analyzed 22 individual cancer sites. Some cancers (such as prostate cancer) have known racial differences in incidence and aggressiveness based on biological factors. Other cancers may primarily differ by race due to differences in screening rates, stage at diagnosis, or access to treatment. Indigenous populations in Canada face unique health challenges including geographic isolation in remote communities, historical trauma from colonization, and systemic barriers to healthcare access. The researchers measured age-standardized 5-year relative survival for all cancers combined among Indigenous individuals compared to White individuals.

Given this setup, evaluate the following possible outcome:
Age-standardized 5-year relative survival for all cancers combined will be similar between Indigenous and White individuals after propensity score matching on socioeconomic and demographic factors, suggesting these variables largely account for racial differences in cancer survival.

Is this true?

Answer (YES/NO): NO